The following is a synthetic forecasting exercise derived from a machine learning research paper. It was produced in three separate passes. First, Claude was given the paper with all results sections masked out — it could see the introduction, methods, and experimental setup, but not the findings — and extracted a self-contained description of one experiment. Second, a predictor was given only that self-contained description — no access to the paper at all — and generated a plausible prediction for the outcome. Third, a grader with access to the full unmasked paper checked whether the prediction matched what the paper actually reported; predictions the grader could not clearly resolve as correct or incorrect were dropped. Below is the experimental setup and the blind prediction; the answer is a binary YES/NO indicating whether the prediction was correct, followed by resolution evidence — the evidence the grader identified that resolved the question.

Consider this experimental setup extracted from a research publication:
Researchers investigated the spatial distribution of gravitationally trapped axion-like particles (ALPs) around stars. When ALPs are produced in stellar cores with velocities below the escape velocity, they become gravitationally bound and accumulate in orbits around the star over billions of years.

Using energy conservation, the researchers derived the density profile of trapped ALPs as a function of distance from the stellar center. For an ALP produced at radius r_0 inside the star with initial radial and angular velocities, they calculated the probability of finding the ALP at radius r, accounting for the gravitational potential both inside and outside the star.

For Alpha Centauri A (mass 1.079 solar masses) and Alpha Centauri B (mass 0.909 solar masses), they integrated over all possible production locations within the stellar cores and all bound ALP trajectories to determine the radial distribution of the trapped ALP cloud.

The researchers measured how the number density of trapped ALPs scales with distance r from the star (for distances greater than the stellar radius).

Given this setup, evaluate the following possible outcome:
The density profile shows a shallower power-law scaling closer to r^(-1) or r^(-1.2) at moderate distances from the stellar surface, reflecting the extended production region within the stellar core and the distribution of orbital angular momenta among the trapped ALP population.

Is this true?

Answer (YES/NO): NO